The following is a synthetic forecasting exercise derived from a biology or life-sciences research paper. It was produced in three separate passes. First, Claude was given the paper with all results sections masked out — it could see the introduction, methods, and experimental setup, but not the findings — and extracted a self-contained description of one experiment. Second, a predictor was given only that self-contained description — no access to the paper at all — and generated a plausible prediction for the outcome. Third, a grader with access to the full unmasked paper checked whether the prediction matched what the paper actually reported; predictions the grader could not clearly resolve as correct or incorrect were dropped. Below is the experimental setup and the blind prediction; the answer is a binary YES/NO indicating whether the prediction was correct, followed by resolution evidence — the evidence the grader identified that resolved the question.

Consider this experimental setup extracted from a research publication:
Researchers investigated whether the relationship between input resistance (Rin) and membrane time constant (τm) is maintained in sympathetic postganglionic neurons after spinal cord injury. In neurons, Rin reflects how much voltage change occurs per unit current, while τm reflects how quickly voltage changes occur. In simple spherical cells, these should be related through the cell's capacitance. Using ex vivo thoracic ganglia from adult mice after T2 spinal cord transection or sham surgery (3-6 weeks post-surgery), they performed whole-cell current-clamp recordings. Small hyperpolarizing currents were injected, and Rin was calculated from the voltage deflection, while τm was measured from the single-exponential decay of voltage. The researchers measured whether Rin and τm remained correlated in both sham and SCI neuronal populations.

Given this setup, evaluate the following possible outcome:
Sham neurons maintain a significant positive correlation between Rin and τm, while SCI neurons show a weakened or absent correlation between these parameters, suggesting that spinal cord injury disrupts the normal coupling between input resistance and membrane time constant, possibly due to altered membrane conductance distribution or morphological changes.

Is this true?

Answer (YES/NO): NO